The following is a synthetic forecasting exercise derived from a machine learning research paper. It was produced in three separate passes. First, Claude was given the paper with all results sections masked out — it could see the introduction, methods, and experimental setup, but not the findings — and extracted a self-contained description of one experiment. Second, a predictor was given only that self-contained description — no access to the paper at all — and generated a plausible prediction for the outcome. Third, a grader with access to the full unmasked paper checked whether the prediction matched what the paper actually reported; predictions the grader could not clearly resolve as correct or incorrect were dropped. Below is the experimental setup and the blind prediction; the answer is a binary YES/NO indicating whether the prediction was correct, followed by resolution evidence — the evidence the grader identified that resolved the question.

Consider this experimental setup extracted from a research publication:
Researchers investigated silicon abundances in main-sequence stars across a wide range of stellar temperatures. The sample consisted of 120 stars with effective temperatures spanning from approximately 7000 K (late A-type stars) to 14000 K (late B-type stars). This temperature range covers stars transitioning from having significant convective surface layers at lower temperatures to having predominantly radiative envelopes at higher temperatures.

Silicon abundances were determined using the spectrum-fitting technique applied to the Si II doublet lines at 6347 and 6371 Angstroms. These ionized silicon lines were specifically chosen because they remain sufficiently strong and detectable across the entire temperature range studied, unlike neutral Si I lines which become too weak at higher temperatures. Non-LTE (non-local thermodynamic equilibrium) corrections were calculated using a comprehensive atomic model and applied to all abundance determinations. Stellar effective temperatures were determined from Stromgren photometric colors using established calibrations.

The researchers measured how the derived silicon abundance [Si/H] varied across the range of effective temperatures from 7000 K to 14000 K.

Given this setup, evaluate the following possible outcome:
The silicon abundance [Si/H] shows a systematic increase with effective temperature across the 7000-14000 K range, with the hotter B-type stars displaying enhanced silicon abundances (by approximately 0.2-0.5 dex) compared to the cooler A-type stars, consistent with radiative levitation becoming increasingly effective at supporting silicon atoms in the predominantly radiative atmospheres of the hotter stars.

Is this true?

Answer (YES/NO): NO